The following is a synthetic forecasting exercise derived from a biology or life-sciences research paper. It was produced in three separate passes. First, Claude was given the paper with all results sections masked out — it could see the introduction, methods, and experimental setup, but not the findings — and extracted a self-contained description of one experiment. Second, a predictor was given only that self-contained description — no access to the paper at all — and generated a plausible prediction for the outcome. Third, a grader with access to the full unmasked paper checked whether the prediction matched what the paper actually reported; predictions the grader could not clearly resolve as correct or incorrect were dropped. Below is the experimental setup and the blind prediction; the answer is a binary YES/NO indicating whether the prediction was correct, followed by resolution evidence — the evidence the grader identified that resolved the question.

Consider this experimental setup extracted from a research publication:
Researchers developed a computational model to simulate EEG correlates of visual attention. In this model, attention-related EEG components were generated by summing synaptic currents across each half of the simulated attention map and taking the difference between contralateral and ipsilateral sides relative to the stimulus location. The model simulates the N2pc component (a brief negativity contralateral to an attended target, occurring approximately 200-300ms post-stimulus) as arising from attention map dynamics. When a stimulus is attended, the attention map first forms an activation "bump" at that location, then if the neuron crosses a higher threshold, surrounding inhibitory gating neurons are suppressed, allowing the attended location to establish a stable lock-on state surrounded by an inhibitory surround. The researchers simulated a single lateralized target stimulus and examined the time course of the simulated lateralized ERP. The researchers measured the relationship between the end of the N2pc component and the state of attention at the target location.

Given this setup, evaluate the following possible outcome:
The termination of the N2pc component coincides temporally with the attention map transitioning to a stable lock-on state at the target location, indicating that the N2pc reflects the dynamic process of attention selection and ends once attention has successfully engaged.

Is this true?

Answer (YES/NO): NO